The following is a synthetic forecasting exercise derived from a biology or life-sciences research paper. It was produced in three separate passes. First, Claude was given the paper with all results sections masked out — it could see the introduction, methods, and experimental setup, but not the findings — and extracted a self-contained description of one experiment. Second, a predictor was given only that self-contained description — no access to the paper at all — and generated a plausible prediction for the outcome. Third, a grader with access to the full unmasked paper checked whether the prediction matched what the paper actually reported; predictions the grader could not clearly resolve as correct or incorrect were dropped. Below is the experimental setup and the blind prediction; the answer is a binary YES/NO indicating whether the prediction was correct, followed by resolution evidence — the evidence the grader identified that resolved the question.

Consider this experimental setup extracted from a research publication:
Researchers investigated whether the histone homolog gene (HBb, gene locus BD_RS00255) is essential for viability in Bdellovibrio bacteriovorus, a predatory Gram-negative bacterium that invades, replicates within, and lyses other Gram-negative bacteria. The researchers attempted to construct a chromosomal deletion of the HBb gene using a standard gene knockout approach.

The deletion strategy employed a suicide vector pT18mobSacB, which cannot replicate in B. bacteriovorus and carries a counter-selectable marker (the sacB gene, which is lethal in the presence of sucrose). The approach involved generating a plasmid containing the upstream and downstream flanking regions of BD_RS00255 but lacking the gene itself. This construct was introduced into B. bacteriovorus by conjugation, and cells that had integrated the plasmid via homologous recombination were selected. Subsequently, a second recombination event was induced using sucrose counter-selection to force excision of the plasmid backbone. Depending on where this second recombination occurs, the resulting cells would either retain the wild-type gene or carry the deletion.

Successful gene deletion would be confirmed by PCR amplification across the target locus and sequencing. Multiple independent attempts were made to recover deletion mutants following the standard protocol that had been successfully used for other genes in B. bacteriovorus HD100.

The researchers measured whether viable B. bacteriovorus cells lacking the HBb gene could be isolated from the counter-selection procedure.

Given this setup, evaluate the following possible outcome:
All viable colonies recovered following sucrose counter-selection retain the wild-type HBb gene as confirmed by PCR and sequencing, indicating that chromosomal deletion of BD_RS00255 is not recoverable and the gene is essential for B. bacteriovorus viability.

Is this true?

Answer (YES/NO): NO